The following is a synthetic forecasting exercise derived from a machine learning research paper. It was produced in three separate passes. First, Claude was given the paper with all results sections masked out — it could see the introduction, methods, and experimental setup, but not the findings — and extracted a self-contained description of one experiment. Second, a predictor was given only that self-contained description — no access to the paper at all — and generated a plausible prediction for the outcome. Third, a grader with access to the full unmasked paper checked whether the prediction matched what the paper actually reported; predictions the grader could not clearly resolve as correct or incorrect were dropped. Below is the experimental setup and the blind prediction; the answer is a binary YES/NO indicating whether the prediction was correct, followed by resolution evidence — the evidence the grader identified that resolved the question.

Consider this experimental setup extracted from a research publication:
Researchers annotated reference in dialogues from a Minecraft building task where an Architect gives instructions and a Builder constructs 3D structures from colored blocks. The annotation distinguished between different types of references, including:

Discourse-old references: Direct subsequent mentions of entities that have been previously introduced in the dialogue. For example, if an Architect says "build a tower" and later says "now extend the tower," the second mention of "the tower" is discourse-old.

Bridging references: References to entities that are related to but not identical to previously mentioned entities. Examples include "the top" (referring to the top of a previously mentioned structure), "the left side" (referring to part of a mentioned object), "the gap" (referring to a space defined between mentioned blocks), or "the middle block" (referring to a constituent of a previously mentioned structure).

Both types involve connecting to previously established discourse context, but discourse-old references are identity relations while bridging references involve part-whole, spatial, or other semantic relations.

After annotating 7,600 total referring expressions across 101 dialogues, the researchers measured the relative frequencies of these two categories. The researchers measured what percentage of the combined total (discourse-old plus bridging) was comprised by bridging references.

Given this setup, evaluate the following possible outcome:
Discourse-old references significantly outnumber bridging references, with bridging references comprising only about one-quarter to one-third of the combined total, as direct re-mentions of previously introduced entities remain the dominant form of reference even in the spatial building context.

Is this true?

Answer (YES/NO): NO